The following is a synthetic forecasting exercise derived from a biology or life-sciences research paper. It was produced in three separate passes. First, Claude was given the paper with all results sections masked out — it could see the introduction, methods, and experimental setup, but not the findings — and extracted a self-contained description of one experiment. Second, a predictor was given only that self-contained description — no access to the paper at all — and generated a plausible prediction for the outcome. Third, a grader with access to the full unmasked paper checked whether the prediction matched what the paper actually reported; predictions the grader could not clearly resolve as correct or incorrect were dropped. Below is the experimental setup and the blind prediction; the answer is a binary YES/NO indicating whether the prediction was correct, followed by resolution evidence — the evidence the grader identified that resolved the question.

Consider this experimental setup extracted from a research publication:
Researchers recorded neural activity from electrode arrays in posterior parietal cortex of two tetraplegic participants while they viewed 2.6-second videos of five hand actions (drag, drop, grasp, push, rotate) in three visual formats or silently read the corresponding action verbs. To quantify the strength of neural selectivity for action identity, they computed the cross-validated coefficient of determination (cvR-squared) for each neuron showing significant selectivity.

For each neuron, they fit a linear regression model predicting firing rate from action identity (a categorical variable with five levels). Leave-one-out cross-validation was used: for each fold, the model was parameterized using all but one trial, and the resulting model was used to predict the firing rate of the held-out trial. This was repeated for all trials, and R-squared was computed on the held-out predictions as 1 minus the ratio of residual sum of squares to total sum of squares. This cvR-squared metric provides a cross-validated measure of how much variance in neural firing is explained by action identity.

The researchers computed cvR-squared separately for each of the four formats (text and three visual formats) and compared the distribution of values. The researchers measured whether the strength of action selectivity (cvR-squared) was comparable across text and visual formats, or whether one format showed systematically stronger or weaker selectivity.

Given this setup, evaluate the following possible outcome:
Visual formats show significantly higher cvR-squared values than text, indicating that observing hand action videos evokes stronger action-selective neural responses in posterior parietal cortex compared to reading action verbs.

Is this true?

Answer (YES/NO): YES